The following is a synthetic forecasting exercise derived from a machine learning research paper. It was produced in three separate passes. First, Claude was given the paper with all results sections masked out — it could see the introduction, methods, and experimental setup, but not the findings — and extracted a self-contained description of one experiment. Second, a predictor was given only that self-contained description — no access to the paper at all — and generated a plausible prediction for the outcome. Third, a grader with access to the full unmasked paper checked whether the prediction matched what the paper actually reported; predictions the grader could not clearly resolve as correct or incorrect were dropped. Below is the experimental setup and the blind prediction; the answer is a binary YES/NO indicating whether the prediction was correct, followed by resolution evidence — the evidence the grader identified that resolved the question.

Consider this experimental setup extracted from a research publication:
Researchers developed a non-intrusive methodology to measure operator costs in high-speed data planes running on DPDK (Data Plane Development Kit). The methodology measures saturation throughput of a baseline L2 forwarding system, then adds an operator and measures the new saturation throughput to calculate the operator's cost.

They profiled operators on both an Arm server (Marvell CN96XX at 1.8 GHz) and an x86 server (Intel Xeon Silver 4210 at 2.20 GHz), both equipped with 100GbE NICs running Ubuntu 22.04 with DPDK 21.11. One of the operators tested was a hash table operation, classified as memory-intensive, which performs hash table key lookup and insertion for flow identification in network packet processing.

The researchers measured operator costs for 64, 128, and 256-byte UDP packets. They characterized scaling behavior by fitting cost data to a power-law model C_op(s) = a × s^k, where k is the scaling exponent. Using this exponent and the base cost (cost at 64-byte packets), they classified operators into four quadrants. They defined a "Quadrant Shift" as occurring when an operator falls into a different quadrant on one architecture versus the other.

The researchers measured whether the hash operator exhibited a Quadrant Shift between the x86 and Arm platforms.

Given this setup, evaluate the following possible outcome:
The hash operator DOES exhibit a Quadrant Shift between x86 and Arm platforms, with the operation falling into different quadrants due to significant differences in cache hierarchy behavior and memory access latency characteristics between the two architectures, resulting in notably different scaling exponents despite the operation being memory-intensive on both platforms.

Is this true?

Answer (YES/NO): NO